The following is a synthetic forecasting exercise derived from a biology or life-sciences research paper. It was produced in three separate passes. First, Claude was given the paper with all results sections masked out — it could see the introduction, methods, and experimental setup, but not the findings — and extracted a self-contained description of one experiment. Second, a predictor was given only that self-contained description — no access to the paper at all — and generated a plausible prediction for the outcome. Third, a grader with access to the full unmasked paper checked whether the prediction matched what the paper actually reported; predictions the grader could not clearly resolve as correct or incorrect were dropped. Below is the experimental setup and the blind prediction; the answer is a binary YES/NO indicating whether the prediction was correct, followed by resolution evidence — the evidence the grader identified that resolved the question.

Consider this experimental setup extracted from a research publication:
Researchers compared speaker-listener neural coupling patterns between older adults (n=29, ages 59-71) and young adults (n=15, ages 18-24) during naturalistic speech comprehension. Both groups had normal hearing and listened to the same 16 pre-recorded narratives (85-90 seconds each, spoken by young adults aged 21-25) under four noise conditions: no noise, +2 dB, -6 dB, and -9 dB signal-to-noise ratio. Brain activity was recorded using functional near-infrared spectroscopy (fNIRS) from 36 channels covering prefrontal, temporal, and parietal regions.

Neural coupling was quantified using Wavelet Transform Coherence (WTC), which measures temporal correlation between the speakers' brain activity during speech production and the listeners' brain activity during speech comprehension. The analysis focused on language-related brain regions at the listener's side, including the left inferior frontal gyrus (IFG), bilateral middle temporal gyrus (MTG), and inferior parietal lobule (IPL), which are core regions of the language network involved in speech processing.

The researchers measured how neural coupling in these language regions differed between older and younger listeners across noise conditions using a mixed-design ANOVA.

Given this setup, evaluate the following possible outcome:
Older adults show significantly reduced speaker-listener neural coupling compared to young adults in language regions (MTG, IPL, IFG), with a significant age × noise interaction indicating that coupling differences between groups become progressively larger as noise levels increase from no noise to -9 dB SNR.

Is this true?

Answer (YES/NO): NO